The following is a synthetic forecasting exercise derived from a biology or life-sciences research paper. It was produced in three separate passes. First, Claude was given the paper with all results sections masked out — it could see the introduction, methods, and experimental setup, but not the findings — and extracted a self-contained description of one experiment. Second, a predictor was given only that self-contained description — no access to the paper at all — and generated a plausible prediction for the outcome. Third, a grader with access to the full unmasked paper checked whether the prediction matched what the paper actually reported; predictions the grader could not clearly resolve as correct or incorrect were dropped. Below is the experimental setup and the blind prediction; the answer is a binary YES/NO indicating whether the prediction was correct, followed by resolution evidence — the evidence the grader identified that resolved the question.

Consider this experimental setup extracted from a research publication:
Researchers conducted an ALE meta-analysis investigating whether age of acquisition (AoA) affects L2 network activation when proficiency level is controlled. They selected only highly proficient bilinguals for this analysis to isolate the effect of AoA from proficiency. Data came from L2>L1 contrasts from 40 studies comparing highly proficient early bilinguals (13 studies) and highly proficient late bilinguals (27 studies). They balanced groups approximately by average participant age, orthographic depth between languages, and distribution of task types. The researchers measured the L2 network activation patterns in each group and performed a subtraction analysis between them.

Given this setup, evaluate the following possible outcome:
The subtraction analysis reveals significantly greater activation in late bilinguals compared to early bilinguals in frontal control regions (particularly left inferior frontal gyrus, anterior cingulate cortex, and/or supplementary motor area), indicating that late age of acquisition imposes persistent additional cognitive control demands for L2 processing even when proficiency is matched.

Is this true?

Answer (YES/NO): NO